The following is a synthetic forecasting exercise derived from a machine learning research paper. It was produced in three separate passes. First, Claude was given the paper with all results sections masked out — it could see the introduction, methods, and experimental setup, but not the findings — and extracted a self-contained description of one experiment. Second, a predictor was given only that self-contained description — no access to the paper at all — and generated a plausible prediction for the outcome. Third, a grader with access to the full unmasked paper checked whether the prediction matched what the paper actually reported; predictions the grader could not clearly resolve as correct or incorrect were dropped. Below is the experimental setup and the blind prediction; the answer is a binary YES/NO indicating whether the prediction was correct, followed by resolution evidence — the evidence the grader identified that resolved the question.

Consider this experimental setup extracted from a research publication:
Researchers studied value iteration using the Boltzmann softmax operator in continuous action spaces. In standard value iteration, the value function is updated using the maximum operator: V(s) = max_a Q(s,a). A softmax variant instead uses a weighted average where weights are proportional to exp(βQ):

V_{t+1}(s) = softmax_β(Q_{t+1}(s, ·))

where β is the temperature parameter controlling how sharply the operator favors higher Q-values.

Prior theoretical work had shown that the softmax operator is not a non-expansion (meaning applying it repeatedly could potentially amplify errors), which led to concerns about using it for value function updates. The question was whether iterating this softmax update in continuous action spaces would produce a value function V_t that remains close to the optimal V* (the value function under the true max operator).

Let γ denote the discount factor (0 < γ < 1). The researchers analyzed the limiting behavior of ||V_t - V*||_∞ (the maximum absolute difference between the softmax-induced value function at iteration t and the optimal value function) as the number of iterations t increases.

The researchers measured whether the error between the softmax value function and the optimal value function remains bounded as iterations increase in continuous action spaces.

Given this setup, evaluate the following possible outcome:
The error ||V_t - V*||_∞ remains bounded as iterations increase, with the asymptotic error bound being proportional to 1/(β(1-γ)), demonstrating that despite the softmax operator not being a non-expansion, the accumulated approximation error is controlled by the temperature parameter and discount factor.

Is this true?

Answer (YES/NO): NO